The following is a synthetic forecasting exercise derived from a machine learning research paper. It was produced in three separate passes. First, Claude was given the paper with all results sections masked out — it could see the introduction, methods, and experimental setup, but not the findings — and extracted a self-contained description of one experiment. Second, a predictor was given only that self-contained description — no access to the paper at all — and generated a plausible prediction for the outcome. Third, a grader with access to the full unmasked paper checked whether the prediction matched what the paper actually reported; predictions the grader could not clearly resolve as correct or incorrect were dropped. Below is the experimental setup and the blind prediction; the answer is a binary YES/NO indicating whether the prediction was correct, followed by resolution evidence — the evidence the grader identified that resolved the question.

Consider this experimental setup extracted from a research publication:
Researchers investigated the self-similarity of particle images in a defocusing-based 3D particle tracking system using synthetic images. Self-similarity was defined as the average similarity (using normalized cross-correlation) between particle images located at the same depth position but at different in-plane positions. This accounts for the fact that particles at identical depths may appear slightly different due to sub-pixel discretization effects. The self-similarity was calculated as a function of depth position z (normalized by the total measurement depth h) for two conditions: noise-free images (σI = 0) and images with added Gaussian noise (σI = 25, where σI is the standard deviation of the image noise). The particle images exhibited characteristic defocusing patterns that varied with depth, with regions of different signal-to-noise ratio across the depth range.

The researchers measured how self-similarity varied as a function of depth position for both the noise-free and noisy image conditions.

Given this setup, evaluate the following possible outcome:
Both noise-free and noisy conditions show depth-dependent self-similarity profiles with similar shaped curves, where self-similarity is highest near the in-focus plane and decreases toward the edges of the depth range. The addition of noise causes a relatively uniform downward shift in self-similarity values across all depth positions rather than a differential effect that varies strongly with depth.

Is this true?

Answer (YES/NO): NO